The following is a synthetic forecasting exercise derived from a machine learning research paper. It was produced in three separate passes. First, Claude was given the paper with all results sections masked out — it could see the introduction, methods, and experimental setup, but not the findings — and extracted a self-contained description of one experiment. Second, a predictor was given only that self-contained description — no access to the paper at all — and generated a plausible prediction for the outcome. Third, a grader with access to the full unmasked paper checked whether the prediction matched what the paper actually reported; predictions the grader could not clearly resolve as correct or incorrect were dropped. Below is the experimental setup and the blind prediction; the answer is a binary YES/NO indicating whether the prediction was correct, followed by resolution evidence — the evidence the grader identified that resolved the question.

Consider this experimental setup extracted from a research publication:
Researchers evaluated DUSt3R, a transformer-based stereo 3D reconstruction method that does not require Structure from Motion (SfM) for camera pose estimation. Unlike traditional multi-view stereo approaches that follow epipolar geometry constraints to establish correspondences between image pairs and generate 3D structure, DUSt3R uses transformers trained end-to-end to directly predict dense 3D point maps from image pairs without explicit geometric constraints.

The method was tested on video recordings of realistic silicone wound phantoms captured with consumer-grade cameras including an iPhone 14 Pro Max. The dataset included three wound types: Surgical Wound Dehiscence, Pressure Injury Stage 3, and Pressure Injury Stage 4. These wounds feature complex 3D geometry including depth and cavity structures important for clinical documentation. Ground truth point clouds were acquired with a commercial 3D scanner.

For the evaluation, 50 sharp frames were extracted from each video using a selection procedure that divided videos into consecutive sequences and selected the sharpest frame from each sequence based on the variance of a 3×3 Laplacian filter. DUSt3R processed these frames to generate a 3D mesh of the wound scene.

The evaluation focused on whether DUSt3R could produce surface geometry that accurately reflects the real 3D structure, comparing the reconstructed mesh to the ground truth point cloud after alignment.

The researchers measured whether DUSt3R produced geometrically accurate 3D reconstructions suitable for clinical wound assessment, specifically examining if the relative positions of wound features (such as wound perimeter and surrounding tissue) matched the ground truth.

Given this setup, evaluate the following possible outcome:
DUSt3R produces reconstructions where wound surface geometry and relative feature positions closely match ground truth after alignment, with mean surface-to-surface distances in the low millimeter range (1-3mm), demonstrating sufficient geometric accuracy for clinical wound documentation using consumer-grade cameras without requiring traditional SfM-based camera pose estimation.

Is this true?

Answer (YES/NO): NO